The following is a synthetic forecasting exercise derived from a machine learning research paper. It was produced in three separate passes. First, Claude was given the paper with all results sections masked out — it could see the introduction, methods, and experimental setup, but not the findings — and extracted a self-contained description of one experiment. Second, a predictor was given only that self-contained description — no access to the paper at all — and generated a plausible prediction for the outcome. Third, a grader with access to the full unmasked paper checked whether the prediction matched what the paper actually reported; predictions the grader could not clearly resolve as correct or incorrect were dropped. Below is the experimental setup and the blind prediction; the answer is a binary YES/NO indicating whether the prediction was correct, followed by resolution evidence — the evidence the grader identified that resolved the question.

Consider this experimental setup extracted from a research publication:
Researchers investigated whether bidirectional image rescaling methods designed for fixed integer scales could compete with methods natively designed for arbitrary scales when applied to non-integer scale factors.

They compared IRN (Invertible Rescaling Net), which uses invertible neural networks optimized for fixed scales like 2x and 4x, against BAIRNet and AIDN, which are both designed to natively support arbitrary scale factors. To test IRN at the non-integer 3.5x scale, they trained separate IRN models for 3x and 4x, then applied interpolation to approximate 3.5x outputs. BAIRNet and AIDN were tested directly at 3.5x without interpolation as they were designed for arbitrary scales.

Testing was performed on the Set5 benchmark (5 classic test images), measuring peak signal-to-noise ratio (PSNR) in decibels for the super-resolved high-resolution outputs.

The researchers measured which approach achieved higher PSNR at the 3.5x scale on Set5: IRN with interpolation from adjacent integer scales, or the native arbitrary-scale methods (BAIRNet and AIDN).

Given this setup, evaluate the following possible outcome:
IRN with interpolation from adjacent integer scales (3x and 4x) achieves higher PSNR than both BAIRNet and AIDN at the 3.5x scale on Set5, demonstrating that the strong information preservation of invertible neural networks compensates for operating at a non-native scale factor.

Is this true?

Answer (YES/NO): NO